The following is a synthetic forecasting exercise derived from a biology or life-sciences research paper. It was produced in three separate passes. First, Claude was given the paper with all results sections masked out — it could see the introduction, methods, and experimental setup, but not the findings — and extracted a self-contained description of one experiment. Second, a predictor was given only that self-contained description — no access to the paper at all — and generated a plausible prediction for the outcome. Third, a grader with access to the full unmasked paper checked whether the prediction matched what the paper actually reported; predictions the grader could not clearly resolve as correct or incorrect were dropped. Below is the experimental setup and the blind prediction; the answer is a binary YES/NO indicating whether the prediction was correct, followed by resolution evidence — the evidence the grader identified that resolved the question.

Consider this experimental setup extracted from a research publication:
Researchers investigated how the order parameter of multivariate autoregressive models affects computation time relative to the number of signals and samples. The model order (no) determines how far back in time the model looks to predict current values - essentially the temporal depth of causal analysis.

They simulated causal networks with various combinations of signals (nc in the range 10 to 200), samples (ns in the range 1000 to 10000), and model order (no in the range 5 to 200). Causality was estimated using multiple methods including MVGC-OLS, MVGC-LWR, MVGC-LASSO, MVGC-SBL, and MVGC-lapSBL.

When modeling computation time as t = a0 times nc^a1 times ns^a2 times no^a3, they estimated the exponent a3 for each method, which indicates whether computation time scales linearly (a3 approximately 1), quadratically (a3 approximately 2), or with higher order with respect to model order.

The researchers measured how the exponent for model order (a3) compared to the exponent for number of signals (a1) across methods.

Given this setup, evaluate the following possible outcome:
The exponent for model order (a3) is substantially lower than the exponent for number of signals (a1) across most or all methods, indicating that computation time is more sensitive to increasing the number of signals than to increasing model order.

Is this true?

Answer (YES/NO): YES